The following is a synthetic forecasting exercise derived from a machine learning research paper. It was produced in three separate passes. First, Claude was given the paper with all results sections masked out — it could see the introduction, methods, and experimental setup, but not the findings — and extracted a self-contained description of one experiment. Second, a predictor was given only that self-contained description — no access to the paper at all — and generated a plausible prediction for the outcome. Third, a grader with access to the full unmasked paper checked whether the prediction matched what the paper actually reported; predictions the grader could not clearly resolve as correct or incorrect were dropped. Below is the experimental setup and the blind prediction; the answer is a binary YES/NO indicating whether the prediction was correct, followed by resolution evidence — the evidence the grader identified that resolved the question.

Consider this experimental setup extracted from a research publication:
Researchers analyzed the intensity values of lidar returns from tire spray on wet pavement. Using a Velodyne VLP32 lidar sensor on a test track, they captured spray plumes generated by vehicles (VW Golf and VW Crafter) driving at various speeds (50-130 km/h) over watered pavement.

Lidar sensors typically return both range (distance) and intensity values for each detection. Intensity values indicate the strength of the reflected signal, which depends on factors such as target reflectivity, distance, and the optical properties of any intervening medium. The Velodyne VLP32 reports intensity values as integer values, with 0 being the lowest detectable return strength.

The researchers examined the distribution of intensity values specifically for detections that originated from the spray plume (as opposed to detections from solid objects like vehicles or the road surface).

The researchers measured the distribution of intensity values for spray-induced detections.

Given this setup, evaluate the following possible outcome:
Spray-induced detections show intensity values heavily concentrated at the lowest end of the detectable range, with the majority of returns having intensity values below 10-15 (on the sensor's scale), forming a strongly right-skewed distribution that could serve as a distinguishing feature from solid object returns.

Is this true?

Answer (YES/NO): YES